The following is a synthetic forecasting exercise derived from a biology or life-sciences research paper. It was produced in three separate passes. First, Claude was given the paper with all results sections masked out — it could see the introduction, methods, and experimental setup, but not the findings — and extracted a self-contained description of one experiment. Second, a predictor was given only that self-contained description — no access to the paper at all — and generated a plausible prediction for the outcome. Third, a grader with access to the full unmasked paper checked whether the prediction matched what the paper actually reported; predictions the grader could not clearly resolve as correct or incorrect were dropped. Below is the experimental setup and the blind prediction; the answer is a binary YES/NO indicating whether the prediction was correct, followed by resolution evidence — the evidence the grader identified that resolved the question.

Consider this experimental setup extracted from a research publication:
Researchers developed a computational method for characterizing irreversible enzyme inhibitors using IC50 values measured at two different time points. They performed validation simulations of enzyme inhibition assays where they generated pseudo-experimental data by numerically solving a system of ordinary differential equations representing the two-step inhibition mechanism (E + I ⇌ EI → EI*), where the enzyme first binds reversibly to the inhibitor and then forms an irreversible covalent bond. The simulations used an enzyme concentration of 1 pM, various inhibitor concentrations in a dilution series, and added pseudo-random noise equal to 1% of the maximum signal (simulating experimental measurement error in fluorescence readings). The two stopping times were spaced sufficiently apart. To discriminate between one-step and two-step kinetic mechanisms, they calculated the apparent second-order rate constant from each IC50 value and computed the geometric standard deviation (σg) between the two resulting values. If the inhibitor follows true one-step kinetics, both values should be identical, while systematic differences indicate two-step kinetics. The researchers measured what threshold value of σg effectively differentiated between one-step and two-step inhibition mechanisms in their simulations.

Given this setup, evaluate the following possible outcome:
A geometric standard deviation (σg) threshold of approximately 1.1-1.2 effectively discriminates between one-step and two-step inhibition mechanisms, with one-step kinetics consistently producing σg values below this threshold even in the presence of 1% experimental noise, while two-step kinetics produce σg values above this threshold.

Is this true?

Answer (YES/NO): NO